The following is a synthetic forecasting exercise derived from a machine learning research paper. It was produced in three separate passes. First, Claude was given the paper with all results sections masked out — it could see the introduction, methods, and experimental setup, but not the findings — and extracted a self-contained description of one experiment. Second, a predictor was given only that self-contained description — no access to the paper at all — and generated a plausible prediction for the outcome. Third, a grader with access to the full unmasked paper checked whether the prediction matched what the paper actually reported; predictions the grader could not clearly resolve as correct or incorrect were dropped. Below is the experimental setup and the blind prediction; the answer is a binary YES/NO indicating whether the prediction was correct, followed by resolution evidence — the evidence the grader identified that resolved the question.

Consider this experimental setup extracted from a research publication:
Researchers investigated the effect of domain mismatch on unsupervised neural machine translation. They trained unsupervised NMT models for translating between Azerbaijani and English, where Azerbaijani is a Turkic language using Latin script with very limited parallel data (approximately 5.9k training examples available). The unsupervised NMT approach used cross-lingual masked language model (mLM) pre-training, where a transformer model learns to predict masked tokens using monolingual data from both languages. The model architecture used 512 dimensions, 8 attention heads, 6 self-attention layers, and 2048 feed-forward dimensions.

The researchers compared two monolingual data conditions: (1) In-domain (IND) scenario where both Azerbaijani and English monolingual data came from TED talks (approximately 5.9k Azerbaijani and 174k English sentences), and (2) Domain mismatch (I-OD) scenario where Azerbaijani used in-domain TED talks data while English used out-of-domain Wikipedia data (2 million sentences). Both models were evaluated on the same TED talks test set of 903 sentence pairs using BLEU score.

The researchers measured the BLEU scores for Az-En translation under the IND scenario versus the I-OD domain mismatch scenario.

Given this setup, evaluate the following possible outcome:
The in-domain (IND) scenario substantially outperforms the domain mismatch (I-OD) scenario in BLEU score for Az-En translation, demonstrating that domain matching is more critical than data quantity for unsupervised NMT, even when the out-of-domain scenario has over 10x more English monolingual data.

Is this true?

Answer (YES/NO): YES